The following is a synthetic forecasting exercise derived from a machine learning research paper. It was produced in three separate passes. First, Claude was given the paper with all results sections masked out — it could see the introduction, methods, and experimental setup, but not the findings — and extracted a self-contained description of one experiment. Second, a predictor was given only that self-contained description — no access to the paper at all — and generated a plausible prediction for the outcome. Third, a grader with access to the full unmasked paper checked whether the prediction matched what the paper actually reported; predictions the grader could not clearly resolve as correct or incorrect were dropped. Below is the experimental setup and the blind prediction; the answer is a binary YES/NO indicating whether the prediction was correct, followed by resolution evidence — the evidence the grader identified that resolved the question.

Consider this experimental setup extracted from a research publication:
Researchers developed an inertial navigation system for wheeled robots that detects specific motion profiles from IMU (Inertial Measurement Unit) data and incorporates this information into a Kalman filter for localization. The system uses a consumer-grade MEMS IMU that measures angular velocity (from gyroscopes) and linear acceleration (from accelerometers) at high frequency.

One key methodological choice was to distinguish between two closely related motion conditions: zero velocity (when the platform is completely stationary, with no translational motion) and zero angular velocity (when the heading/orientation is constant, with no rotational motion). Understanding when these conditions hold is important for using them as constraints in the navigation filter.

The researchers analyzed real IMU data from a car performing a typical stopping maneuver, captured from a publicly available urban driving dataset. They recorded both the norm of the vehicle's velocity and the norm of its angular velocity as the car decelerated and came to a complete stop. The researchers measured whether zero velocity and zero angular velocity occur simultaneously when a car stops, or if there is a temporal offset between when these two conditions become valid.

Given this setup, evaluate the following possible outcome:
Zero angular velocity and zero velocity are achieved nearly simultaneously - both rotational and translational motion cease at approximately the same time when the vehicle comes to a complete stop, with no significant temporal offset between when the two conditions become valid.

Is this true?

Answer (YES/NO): NO